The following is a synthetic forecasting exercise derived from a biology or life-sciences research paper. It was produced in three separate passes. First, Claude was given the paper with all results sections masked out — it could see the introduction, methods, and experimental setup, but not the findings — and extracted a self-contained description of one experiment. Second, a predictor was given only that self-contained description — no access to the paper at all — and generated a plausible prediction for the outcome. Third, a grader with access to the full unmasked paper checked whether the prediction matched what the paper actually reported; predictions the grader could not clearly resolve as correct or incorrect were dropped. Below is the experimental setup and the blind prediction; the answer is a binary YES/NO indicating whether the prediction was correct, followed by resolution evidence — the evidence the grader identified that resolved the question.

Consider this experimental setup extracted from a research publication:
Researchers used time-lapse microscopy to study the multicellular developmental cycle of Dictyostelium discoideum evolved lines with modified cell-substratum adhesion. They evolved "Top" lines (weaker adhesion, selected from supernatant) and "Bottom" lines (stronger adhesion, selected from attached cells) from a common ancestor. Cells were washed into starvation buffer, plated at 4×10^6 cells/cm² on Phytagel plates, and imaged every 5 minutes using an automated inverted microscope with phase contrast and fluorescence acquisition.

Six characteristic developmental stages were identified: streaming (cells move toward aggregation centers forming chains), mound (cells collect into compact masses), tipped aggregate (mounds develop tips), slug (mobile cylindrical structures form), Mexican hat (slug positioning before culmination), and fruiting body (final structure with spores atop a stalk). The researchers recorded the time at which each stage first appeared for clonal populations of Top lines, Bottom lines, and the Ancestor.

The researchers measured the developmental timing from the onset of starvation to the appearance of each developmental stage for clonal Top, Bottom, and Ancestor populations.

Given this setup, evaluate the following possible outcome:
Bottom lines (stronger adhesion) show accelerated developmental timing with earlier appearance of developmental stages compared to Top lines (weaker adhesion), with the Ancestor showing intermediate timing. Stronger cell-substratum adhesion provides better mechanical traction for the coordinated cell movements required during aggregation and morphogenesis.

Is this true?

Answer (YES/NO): NO